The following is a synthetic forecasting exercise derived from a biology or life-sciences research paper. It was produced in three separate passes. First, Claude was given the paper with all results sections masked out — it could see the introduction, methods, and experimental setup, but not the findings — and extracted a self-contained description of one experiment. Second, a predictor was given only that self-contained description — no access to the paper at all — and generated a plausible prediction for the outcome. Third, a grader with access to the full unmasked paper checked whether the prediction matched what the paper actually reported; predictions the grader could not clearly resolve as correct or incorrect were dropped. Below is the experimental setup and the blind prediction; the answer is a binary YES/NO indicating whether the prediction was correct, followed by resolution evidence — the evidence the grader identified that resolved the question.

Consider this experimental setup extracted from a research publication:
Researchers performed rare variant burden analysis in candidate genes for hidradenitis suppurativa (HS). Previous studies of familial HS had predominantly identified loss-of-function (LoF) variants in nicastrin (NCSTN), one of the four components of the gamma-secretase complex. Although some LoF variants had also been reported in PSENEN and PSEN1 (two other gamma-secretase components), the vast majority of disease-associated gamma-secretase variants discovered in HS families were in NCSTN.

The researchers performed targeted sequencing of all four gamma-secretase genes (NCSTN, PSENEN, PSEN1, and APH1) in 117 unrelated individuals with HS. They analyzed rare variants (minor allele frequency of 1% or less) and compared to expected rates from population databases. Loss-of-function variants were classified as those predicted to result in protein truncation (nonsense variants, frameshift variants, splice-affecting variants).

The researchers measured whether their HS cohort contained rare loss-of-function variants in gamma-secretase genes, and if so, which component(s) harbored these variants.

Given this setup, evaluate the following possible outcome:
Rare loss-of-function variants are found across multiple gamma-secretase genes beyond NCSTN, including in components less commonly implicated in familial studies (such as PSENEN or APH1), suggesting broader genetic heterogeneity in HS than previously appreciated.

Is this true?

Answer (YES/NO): NO